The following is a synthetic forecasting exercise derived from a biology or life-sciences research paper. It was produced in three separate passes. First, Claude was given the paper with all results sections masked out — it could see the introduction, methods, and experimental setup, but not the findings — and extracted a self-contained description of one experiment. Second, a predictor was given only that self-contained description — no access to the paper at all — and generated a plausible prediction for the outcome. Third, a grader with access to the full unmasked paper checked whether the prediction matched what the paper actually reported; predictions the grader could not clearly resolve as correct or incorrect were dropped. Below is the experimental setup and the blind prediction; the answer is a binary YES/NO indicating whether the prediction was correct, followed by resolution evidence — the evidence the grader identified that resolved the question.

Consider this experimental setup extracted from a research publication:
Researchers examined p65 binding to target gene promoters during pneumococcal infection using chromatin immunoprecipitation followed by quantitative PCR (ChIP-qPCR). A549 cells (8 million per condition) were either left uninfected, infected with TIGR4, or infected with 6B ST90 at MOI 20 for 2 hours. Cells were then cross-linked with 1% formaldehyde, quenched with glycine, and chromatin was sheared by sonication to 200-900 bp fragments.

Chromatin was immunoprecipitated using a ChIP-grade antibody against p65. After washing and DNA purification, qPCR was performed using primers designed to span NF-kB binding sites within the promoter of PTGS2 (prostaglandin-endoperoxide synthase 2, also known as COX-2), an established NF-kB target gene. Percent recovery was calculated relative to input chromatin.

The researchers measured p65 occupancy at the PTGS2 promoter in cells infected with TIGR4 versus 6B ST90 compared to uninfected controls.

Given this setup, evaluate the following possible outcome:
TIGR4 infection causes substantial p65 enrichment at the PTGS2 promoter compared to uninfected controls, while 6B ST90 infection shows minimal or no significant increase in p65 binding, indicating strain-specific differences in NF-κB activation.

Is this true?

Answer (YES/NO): NO